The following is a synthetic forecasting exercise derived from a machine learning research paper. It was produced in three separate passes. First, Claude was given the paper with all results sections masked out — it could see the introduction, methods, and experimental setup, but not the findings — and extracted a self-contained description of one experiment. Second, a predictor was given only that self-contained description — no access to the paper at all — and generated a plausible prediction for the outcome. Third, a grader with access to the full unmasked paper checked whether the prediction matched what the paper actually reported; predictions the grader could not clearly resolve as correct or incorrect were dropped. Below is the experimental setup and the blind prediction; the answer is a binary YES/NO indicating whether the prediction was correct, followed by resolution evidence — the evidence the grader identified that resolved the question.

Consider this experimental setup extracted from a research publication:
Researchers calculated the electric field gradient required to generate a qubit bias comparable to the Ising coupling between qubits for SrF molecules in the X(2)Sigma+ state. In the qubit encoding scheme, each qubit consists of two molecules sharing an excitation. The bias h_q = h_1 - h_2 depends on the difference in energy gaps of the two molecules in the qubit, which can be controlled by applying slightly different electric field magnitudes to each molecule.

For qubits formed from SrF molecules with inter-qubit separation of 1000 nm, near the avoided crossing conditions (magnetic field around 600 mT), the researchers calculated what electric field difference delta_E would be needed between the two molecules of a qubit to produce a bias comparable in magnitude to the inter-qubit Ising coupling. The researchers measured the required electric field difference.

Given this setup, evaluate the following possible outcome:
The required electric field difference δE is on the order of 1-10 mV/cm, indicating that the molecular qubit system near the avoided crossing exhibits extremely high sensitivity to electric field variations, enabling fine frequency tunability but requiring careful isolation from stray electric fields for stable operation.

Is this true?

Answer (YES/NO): NO